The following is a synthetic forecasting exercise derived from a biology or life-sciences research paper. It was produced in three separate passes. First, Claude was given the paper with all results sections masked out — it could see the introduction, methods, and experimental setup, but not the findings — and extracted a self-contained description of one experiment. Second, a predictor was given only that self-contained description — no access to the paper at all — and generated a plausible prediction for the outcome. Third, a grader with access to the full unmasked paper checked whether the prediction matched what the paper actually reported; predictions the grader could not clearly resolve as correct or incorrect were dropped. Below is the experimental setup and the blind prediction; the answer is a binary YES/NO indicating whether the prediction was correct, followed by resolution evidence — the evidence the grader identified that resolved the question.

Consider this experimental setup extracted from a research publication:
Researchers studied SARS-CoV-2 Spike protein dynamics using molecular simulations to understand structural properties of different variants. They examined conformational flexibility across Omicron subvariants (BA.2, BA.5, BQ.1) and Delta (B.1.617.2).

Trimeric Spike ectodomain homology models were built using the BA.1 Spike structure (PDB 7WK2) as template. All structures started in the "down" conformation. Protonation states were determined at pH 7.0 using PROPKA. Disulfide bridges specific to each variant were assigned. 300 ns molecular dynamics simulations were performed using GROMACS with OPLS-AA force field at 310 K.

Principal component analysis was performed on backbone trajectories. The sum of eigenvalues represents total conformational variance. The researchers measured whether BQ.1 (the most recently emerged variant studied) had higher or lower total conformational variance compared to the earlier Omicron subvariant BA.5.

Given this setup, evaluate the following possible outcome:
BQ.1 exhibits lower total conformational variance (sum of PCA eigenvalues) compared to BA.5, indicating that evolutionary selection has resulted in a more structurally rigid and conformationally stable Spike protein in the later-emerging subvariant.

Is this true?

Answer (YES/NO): YES